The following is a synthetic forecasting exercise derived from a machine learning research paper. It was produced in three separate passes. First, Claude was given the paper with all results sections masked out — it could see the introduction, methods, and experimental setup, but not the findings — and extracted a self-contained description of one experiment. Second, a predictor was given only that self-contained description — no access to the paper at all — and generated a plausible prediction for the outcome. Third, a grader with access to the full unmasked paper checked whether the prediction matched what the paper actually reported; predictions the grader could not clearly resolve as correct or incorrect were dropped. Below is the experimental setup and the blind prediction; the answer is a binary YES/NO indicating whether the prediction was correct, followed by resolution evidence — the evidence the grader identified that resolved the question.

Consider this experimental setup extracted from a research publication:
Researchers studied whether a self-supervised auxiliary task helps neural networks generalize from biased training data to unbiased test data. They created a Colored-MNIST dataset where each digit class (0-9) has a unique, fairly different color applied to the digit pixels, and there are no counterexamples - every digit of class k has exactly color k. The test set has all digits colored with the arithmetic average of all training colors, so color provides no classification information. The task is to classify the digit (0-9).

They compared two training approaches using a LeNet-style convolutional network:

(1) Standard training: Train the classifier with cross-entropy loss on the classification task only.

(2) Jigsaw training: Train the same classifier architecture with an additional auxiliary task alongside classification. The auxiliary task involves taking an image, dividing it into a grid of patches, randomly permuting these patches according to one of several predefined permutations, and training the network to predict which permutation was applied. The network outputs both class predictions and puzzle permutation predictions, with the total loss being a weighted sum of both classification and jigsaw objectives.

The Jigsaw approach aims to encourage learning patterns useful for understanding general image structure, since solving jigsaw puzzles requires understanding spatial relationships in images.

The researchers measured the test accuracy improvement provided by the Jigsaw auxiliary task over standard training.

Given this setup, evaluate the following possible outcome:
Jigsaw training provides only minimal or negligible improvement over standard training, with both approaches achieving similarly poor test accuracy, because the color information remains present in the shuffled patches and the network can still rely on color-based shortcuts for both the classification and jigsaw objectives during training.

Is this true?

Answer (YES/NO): YES